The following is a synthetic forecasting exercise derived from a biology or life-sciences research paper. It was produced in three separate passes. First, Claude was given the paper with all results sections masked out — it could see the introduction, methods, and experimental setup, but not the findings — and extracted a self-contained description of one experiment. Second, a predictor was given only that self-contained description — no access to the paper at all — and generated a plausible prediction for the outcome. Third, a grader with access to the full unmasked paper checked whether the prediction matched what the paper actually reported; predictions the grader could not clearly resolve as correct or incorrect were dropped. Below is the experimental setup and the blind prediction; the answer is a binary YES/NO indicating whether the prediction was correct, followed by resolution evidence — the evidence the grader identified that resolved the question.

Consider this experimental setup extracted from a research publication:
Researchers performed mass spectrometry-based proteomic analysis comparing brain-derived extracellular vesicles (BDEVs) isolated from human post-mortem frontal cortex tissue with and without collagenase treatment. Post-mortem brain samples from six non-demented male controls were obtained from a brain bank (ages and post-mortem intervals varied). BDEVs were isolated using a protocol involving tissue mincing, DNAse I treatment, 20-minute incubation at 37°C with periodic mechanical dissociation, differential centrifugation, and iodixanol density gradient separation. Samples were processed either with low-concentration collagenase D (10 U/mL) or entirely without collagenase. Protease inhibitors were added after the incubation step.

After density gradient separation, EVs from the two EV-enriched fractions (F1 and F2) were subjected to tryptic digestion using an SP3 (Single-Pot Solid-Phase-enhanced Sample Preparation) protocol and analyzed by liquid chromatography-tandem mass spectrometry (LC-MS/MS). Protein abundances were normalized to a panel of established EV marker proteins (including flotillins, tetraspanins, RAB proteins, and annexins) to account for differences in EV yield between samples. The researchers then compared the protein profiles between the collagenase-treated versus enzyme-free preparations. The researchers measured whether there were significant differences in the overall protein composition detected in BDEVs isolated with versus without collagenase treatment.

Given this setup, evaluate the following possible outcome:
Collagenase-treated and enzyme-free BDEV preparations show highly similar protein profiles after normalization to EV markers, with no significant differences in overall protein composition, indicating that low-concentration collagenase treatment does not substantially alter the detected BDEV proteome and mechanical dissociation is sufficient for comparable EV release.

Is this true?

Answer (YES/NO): YES